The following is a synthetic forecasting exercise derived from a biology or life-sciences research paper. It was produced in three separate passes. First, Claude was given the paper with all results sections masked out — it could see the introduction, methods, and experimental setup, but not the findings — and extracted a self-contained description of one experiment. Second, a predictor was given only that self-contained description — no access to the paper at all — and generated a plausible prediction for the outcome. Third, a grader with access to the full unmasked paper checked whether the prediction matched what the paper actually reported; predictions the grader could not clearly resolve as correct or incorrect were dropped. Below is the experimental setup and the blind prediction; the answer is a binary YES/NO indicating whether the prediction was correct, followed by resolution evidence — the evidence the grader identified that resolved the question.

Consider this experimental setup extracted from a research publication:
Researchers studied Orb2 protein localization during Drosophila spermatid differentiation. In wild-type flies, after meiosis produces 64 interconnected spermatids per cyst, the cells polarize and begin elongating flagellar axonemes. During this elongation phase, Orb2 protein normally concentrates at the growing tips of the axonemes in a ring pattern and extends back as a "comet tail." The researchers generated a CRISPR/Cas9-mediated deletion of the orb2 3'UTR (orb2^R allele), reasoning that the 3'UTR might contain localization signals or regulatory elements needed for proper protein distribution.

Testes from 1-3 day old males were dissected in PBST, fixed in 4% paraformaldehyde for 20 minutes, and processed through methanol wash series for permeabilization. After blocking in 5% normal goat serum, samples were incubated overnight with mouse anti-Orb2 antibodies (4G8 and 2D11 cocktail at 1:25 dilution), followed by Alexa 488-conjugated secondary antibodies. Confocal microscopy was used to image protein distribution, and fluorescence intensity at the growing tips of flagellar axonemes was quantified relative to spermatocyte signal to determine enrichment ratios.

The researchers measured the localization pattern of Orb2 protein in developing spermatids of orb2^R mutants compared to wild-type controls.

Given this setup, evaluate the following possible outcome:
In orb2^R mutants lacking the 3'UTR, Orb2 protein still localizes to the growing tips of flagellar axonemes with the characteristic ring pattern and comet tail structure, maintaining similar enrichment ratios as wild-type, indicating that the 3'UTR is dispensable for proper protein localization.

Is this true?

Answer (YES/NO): NO